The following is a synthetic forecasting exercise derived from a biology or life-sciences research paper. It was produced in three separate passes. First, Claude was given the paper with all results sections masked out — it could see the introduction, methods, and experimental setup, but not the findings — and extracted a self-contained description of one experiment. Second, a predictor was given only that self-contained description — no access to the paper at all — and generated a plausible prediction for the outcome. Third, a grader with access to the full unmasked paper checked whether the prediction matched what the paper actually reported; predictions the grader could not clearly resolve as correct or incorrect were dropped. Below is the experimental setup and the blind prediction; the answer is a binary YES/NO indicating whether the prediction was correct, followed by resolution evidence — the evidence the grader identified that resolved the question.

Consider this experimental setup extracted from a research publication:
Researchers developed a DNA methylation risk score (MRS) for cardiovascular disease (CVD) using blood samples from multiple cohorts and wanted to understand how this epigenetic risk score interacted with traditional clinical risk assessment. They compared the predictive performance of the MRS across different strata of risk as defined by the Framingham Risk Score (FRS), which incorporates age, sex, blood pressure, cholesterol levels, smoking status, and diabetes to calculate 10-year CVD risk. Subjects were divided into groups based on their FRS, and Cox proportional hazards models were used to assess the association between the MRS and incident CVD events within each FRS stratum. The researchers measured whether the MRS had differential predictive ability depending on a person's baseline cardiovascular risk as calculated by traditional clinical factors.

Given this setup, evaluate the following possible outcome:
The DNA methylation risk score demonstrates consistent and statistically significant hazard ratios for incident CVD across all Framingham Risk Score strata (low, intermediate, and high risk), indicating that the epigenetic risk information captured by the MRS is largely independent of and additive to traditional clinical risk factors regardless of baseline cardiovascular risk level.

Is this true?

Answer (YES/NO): NO